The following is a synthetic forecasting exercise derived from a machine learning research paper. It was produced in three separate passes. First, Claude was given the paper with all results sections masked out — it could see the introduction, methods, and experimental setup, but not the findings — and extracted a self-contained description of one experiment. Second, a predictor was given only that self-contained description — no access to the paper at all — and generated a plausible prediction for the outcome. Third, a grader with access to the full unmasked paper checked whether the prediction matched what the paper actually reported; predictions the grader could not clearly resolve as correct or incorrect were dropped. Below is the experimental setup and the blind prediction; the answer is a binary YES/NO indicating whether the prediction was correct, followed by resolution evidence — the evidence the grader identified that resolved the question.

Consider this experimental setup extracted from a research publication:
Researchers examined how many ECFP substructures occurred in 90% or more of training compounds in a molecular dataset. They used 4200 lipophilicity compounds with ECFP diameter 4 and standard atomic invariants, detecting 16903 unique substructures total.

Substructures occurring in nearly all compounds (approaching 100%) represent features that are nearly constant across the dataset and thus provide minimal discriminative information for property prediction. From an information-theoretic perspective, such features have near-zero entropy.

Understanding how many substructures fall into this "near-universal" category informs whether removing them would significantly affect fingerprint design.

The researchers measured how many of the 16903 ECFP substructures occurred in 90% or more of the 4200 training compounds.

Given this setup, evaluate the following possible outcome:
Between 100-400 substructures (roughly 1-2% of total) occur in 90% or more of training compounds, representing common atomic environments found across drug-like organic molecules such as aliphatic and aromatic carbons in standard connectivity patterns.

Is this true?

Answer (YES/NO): NO